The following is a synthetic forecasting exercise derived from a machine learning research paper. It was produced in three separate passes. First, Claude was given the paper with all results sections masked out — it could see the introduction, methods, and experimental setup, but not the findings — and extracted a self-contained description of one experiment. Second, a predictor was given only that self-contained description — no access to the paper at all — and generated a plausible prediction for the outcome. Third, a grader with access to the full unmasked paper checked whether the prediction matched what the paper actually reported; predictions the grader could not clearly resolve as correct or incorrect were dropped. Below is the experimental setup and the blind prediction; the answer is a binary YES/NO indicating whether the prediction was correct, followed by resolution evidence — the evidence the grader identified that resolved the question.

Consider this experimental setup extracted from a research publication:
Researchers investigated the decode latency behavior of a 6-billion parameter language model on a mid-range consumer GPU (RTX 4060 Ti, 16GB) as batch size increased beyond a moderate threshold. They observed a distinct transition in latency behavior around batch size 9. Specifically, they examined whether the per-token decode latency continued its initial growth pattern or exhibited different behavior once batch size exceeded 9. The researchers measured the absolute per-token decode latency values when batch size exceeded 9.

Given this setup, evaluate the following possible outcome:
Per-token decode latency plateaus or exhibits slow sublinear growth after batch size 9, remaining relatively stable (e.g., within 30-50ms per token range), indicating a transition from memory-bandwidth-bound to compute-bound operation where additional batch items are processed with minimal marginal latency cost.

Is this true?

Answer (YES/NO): NO